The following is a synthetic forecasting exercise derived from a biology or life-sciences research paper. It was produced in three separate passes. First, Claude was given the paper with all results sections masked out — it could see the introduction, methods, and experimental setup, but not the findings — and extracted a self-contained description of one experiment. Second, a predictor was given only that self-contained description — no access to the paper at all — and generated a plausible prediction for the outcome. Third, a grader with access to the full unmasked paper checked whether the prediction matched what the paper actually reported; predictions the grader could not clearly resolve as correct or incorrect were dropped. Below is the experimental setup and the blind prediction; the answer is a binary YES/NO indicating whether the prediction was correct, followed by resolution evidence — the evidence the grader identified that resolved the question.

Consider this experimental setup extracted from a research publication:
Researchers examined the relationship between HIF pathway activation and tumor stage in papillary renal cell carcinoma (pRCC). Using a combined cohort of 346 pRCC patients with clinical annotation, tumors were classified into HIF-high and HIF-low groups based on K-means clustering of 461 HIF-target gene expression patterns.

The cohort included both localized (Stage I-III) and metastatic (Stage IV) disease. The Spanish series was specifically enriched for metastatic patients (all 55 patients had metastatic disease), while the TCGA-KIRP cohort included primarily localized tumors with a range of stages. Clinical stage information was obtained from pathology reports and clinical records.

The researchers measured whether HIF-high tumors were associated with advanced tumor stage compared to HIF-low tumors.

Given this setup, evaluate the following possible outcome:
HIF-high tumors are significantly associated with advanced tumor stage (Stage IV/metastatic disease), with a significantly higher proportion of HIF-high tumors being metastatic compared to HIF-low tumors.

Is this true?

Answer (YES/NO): YES